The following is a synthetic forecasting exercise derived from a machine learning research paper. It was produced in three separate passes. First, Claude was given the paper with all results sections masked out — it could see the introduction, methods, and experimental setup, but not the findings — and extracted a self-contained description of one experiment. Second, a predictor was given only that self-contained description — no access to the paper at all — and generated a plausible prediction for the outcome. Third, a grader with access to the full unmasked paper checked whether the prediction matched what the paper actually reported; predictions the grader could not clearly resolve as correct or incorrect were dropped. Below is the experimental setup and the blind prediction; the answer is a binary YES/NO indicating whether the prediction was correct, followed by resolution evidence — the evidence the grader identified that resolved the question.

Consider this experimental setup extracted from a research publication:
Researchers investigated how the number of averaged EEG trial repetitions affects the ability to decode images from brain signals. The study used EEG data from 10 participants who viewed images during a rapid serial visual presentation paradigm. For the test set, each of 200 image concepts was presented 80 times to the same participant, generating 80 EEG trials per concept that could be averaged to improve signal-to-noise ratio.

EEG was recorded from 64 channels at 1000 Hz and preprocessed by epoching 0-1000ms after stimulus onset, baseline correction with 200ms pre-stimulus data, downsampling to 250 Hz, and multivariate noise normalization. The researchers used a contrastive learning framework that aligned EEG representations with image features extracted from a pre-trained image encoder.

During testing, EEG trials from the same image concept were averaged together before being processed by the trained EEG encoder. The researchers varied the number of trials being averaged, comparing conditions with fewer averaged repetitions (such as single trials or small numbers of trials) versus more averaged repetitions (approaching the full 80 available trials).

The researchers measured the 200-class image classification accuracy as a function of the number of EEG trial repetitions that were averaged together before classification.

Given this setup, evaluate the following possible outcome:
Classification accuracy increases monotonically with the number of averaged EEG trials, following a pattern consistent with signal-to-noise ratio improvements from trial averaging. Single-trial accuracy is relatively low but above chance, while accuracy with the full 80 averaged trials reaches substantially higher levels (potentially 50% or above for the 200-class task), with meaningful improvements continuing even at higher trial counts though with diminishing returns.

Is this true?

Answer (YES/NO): NO